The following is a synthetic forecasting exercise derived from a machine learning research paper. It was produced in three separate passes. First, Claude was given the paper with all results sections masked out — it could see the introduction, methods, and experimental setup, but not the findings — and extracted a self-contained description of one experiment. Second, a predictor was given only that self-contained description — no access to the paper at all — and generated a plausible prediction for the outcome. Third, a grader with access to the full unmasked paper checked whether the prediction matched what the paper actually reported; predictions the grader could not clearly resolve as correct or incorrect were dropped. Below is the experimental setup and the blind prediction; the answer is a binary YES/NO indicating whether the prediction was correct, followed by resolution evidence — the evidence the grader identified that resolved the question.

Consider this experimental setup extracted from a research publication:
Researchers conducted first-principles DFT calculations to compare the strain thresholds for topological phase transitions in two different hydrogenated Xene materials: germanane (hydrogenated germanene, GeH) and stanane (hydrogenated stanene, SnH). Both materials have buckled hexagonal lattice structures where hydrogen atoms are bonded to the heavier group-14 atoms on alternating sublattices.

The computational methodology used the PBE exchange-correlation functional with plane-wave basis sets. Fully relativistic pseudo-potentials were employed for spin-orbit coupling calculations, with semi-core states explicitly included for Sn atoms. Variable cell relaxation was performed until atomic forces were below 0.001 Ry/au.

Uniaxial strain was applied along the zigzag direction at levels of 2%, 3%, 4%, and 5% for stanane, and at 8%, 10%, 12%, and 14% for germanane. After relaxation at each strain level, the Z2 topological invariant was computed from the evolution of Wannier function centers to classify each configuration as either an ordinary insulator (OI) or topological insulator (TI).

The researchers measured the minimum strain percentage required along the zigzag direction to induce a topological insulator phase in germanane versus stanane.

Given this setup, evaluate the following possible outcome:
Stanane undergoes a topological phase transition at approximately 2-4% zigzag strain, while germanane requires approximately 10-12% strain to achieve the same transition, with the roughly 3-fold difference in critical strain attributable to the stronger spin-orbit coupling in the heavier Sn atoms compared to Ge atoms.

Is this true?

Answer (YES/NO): NO